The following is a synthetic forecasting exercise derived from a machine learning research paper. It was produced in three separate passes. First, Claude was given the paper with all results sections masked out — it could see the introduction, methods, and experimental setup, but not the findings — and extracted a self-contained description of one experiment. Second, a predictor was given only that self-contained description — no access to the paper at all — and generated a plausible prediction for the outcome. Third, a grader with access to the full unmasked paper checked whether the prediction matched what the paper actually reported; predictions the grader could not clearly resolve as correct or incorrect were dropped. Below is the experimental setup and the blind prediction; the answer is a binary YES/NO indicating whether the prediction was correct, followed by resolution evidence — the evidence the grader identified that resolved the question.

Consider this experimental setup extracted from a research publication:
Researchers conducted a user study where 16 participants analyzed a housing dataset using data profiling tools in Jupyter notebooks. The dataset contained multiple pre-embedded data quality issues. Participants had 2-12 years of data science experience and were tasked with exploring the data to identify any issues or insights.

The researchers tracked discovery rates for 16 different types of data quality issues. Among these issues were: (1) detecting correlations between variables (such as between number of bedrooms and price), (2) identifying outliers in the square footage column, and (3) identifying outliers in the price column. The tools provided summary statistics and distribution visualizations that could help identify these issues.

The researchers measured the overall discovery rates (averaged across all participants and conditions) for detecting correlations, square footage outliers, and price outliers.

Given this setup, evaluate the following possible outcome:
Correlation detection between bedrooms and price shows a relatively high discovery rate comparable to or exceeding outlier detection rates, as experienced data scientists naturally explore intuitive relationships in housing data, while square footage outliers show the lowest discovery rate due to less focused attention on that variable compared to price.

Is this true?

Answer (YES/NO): NO